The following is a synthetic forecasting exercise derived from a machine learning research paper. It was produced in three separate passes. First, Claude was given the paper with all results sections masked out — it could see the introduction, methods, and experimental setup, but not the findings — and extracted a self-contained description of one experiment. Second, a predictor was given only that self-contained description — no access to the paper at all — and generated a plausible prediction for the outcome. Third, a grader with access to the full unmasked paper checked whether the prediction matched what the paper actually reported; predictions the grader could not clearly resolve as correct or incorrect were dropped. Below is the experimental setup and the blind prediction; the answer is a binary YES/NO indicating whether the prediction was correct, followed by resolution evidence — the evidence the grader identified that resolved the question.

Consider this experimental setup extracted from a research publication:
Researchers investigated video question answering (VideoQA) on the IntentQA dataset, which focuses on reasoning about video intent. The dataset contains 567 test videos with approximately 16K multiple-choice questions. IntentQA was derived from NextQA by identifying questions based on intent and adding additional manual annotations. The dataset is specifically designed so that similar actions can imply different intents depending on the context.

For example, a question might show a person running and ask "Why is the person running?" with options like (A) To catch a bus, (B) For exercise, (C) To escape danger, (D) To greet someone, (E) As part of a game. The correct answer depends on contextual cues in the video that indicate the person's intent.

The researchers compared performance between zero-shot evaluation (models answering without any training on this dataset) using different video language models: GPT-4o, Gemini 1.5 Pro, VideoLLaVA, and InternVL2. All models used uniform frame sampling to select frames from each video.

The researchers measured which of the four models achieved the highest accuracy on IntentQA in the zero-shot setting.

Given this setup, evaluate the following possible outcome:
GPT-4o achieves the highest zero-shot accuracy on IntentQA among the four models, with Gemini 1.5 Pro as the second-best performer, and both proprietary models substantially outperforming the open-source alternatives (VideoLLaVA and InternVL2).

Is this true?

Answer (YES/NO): NO